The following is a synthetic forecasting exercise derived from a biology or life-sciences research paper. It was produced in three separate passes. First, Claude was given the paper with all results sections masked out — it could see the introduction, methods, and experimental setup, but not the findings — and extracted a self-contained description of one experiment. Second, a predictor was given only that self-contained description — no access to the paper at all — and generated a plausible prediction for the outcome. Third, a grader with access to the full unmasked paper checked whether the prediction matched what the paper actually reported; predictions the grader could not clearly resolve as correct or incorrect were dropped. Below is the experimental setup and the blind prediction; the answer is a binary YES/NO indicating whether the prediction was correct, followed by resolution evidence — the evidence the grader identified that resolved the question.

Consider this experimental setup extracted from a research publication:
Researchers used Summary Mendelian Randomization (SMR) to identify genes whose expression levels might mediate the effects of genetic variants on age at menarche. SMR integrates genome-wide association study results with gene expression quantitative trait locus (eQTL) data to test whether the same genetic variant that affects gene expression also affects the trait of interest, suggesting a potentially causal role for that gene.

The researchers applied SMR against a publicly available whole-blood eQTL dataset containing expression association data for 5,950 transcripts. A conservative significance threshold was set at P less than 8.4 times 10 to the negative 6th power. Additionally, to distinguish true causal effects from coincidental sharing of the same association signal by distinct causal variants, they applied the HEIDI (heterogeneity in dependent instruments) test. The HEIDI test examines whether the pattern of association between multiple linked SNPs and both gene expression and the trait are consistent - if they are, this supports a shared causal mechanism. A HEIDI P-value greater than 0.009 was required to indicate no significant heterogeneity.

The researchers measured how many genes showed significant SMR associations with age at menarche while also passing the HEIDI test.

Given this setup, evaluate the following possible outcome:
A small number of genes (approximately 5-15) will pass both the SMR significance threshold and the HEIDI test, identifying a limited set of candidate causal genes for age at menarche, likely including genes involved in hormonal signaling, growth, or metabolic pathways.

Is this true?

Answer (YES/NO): NO